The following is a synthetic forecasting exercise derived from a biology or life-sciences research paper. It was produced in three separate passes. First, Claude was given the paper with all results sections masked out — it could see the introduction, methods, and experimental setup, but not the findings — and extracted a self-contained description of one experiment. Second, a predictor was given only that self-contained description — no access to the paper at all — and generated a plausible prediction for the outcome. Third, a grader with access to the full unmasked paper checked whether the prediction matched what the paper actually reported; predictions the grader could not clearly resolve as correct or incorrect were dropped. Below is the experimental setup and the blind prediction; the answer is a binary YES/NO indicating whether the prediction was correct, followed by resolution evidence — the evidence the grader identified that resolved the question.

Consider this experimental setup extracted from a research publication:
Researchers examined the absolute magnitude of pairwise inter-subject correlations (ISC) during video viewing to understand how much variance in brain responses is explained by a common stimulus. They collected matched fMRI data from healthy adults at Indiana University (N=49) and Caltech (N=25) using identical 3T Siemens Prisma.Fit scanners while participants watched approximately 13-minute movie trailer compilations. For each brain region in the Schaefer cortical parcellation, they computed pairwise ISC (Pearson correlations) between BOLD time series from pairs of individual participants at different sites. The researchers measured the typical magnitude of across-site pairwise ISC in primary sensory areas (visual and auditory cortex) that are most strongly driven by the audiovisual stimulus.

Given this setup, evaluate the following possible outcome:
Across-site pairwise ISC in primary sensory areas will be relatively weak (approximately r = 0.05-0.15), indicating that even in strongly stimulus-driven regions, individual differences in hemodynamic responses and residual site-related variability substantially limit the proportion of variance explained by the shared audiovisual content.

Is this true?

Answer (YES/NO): NO